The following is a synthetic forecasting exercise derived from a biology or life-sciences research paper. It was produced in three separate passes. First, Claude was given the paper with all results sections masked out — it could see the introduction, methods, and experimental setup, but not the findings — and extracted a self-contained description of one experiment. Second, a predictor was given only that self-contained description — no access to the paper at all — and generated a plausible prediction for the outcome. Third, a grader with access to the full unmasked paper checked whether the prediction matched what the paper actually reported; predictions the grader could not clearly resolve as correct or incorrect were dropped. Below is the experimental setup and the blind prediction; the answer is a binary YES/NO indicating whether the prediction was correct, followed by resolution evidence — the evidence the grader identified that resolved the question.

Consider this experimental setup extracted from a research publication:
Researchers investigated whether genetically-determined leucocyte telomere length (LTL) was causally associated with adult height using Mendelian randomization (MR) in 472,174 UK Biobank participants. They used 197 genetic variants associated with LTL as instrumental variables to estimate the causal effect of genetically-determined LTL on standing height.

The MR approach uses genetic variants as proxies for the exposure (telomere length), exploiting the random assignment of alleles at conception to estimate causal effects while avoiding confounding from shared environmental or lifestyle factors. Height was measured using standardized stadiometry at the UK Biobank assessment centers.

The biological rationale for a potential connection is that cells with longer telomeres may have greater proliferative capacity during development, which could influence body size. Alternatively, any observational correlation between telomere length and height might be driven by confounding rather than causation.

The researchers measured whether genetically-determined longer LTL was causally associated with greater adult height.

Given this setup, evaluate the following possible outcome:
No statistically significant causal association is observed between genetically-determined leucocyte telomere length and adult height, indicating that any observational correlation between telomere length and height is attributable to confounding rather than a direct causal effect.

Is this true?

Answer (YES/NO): NO